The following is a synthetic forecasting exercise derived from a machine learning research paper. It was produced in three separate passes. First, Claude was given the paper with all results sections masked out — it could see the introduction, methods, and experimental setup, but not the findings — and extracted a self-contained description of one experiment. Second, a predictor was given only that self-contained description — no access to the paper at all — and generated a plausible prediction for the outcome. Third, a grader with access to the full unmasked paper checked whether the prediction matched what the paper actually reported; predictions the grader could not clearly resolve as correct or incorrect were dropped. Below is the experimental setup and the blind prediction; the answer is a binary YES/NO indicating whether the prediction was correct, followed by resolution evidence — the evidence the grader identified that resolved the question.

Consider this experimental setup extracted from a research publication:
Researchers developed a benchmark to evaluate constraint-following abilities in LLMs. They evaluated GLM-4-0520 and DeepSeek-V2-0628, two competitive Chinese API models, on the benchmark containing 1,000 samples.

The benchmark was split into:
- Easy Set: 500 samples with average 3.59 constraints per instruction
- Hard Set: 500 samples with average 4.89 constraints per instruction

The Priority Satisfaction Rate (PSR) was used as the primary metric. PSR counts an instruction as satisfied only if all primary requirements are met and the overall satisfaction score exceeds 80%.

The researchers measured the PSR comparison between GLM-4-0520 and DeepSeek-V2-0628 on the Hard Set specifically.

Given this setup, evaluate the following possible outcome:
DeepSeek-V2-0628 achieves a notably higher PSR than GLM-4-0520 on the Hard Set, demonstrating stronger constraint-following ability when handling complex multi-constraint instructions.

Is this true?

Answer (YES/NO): NO